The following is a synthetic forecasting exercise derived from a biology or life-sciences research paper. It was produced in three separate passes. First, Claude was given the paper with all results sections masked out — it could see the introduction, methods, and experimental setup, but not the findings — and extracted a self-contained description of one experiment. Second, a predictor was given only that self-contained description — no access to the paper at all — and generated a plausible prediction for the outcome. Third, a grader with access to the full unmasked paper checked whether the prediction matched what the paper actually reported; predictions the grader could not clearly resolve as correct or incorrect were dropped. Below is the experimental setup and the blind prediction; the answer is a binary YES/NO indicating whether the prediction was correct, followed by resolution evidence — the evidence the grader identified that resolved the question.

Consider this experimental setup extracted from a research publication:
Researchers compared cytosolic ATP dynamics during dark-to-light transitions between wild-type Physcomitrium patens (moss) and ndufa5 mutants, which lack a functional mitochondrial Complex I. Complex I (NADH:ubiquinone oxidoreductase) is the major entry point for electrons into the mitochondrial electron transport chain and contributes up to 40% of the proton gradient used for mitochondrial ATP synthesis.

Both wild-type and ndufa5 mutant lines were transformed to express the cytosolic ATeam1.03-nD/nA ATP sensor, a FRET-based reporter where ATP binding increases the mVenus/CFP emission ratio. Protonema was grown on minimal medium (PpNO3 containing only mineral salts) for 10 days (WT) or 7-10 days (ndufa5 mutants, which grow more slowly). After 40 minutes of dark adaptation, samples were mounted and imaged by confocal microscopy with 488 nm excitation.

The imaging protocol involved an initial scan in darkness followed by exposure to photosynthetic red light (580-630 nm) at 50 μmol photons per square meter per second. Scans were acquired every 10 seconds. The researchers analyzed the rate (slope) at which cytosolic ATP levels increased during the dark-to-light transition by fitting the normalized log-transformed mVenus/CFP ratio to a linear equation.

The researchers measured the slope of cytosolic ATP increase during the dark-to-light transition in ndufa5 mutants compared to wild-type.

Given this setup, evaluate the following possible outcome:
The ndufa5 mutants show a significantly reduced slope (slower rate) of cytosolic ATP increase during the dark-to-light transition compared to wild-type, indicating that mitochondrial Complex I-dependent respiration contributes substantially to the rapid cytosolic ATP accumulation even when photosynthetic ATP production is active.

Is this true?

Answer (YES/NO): YES